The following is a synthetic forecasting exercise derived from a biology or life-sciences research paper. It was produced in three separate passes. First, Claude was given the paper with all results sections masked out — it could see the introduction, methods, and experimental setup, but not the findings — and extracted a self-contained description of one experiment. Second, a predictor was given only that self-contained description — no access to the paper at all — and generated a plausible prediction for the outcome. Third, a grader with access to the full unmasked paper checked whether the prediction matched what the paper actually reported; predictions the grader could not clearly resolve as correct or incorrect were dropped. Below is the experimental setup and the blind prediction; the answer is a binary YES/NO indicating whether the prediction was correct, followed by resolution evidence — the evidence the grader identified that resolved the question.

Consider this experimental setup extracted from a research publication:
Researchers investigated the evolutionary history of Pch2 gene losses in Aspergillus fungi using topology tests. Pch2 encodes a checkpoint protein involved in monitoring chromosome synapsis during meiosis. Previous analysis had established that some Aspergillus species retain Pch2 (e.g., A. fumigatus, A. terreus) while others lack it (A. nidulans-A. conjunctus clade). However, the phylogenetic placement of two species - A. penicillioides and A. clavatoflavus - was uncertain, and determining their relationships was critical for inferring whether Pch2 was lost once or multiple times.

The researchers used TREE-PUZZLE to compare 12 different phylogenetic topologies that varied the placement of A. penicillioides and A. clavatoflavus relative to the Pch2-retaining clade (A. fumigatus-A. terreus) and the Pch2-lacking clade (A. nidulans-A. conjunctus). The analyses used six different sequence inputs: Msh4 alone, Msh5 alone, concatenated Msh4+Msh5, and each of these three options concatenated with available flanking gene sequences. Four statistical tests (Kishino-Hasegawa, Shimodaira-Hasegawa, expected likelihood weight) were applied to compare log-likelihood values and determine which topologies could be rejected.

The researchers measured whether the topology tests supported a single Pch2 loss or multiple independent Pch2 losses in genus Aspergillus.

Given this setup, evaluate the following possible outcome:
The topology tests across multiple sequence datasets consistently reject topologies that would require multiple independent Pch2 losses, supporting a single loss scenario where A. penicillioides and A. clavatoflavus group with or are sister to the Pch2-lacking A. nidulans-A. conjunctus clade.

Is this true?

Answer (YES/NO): NO